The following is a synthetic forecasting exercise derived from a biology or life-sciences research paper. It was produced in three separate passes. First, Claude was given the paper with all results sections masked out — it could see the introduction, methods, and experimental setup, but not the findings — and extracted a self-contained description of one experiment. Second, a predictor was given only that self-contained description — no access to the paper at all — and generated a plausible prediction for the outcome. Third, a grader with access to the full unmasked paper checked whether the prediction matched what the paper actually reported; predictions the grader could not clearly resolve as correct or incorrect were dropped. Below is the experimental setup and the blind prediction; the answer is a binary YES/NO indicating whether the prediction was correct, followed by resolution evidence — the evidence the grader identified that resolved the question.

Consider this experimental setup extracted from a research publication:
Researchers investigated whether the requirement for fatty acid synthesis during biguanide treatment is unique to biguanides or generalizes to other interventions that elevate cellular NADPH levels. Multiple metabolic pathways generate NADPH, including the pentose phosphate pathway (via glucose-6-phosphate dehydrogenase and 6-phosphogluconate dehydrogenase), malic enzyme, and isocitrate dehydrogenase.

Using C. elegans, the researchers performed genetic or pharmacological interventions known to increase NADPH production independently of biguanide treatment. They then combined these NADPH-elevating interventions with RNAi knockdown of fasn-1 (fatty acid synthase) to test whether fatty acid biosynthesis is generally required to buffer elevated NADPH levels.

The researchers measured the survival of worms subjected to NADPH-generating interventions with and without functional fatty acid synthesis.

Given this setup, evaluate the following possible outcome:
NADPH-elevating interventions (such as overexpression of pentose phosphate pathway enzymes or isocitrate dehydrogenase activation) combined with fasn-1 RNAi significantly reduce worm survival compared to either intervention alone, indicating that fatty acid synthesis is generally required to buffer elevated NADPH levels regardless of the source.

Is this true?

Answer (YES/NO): YES